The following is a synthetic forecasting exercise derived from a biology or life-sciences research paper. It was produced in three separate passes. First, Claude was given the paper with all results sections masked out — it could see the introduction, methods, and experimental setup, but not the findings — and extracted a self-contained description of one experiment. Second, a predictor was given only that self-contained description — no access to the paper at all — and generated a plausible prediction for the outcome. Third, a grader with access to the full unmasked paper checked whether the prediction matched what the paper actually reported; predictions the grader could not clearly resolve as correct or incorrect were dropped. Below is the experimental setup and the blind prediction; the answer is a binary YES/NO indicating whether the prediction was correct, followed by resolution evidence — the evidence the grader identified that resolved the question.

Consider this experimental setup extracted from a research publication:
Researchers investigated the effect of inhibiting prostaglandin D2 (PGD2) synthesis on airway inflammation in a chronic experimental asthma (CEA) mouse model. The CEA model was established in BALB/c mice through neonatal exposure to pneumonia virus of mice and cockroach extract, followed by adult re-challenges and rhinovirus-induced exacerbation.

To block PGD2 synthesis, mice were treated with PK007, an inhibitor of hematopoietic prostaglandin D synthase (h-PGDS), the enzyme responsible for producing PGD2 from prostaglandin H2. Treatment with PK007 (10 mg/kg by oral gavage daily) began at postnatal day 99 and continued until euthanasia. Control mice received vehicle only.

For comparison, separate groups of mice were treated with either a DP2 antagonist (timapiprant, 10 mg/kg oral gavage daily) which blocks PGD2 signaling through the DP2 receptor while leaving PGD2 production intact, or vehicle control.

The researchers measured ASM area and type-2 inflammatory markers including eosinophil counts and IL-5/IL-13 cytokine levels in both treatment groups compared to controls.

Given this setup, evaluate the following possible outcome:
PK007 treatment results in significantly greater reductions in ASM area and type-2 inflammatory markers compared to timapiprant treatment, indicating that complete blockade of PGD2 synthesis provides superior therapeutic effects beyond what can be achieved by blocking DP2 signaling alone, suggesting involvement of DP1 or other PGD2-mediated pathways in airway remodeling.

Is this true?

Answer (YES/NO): NO